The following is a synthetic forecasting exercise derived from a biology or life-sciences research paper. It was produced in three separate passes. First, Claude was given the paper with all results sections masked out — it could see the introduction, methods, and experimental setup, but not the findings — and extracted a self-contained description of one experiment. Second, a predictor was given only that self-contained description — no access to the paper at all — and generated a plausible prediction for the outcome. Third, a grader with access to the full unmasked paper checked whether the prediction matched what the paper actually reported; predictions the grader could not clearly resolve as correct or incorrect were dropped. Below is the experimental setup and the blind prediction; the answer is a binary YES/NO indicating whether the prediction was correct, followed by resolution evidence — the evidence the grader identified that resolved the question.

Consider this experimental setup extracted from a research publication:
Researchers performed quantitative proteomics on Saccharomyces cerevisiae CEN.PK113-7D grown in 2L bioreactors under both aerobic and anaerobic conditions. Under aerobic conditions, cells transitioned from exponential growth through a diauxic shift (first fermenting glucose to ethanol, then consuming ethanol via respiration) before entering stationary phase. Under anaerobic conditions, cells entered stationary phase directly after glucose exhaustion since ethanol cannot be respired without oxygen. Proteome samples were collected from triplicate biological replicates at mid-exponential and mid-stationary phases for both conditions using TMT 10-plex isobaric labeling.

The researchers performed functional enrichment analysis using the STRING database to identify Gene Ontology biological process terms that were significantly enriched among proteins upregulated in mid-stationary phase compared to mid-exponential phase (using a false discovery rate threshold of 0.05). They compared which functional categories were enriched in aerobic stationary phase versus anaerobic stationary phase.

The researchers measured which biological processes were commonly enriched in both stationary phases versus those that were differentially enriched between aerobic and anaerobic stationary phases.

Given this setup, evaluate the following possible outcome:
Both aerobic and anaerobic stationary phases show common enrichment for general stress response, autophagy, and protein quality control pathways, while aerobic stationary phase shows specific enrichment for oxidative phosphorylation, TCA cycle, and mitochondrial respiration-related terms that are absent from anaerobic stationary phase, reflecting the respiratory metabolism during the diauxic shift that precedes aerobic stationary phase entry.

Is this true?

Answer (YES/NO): NO